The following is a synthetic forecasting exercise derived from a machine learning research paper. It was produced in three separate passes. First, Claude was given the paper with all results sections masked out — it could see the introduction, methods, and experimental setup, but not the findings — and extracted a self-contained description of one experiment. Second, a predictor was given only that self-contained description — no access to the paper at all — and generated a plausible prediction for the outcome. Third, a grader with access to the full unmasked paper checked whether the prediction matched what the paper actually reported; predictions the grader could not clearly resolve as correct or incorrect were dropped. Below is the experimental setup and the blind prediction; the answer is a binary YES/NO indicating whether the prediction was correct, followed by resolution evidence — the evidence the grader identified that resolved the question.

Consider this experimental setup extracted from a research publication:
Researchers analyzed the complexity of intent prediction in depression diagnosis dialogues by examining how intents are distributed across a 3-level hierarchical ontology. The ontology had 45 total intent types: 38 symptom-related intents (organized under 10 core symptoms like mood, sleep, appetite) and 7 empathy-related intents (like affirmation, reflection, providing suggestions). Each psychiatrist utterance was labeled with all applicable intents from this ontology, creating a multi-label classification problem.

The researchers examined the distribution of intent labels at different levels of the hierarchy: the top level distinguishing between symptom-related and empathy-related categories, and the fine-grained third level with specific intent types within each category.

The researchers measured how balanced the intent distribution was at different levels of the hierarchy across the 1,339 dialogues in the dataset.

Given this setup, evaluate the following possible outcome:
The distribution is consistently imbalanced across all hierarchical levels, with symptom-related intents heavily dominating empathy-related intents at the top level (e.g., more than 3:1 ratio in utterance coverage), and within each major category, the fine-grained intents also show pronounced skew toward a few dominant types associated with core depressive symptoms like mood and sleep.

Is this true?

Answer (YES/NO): NO